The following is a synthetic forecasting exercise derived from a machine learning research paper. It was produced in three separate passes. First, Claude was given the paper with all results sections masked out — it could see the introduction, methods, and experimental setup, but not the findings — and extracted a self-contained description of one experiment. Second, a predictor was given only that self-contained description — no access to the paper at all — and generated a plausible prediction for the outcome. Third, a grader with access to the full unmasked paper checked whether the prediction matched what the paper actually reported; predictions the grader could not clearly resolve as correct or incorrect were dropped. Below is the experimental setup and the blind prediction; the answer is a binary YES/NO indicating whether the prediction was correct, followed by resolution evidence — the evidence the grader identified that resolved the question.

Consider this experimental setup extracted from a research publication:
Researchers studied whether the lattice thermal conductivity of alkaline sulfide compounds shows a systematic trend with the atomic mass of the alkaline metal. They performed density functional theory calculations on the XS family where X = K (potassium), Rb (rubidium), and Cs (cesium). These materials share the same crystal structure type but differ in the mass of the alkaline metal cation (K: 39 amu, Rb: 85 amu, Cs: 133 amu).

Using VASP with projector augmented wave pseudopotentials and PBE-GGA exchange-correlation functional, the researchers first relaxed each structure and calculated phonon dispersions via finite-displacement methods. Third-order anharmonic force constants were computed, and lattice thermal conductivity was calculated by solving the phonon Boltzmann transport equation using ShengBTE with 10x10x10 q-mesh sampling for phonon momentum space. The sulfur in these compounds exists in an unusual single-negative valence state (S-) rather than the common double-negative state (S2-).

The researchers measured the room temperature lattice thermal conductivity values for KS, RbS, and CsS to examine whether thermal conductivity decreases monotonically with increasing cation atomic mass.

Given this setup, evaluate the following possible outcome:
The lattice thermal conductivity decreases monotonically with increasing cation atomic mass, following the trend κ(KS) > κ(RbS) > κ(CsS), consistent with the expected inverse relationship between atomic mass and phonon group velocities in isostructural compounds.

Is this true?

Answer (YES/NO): YES